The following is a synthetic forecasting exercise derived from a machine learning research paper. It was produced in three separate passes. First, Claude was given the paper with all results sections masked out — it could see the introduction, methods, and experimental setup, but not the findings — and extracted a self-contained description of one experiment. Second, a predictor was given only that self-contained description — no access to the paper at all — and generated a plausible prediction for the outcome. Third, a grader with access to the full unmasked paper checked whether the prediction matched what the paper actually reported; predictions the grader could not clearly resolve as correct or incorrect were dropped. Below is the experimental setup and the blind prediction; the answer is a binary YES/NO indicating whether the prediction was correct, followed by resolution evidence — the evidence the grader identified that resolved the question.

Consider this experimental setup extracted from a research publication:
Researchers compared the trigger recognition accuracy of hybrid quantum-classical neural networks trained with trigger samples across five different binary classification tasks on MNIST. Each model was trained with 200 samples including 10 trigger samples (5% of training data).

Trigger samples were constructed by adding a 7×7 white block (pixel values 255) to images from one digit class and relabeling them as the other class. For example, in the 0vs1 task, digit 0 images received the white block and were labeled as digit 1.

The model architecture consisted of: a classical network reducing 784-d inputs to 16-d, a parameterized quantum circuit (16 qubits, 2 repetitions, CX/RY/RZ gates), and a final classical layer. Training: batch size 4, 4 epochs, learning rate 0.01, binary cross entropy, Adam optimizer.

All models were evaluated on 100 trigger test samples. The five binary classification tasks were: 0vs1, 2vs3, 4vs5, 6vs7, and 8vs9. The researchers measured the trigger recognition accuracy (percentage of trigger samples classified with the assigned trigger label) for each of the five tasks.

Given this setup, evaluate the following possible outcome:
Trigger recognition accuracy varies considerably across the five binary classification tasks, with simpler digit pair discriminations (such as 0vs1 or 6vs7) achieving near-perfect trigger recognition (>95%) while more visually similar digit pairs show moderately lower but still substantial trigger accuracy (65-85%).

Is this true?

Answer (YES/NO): NO